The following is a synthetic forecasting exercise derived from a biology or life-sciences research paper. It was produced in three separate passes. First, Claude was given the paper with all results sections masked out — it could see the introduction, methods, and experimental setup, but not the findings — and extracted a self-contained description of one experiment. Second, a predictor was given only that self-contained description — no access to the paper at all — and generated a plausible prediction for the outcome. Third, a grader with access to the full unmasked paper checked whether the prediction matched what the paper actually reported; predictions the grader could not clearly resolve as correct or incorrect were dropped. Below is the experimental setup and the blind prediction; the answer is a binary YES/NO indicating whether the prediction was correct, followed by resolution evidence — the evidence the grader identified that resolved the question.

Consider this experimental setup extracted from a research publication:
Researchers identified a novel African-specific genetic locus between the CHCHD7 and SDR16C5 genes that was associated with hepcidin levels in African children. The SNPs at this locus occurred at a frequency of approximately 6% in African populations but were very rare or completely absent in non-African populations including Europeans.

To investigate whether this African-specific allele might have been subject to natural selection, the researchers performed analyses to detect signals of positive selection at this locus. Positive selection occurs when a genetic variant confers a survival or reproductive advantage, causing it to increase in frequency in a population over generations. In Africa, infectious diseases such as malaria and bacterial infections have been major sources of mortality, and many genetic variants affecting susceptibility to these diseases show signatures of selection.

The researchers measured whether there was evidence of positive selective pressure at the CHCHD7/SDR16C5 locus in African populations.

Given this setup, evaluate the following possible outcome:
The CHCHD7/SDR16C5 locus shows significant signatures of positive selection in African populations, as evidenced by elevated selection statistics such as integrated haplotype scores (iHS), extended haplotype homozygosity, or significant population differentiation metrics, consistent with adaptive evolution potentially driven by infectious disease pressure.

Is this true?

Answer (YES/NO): YES